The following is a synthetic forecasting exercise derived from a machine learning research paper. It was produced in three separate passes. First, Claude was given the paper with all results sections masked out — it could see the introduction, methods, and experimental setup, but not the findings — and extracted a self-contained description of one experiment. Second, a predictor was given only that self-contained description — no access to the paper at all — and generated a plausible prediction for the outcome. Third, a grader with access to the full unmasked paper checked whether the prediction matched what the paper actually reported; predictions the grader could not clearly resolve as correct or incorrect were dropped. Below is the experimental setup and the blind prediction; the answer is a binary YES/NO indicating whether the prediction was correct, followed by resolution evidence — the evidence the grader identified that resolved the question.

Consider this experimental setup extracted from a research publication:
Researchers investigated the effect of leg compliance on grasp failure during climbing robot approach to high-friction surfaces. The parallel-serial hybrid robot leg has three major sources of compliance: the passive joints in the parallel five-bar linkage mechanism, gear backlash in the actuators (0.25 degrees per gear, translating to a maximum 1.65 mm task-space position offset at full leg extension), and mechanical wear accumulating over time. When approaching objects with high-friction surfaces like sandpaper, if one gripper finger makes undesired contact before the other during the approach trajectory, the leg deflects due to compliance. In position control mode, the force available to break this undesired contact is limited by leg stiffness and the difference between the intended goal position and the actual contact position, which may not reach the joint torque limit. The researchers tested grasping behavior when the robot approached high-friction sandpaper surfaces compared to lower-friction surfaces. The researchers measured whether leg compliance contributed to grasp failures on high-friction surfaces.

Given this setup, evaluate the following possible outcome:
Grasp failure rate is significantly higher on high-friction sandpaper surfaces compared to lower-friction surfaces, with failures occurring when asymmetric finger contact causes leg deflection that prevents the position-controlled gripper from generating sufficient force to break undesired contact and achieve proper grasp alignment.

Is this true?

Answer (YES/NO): YES